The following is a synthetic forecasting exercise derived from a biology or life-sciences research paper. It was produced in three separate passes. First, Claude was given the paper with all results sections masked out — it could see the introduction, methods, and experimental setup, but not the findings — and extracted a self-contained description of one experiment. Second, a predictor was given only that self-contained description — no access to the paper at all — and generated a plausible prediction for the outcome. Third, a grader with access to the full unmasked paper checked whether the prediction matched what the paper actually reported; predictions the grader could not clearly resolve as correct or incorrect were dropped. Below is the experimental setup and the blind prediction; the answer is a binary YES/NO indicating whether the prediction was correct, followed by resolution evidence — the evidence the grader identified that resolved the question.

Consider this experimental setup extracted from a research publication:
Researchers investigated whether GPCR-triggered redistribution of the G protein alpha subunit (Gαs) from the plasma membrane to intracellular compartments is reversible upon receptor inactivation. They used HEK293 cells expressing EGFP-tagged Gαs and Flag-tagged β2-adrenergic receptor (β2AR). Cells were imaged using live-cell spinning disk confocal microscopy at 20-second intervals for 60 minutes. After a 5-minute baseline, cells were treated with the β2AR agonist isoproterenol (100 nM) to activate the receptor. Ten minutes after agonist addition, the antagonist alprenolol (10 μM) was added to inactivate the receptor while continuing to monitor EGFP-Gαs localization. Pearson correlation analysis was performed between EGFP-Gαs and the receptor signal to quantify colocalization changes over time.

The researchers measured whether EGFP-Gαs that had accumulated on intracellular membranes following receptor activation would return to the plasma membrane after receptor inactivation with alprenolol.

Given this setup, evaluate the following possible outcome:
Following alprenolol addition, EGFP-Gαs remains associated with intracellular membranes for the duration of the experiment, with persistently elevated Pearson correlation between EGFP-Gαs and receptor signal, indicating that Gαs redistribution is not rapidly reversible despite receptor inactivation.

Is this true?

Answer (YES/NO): NO